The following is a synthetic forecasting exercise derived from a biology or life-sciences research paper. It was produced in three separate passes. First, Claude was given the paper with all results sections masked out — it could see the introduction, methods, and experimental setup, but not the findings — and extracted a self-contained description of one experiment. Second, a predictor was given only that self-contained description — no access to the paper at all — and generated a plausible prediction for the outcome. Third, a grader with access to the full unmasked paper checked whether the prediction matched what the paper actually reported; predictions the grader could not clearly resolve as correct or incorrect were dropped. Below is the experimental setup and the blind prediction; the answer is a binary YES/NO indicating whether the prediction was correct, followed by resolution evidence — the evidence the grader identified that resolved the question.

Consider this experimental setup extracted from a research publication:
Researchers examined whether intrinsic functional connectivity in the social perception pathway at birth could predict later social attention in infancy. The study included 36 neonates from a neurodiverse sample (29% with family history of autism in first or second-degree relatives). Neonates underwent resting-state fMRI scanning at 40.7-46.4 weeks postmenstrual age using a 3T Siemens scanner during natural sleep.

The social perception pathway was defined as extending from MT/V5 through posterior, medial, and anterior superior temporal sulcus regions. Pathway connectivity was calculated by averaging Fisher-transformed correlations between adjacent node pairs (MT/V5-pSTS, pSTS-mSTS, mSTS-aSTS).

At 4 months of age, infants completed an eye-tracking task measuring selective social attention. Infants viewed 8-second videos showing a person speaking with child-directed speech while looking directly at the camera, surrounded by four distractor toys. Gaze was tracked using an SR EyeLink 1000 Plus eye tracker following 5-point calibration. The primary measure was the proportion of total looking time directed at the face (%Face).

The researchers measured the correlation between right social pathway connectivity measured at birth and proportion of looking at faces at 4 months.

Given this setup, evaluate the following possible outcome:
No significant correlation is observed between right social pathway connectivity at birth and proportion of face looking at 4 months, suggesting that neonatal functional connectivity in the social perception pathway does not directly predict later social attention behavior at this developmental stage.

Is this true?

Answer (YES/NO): NO